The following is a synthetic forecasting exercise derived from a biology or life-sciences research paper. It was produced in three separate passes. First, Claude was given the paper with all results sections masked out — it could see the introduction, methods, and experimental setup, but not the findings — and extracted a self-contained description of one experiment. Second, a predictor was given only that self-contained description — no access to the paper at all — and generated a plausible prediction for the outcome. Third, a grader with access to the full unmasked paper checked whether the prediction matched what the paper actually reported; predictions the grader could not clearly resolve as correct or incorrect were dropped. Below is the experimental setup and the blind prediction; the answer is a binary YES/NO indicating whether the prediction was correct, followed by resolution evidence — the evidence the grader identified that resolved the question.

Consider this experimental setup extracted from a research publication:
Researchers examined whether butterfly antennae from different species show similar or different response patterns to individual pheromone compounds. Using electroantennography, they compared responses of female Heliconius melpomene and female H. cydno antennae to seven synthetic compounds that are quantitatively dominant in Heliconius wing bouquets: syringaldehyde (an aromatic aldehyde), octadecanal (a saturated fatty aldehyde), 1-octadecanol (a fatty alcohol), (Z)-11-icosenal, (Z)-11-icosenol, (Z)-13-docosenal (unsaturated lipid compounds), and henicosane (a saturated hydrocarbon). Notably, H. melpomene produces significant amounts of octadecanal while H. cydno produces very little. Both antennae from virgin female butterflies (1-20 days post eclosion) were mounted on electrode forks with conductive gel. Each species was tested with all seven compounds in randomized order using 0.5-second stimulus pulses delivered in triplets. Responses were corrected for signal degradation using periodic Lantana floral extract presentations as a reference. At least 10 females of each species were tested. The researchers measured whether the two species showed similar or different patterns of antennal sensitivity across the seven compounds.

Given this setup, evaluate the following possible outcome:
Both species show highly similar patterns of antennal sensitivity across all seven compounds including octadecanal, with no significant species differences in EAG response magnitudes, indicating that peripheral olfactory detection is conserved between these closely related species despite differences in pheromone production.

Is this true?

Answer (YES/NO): NO